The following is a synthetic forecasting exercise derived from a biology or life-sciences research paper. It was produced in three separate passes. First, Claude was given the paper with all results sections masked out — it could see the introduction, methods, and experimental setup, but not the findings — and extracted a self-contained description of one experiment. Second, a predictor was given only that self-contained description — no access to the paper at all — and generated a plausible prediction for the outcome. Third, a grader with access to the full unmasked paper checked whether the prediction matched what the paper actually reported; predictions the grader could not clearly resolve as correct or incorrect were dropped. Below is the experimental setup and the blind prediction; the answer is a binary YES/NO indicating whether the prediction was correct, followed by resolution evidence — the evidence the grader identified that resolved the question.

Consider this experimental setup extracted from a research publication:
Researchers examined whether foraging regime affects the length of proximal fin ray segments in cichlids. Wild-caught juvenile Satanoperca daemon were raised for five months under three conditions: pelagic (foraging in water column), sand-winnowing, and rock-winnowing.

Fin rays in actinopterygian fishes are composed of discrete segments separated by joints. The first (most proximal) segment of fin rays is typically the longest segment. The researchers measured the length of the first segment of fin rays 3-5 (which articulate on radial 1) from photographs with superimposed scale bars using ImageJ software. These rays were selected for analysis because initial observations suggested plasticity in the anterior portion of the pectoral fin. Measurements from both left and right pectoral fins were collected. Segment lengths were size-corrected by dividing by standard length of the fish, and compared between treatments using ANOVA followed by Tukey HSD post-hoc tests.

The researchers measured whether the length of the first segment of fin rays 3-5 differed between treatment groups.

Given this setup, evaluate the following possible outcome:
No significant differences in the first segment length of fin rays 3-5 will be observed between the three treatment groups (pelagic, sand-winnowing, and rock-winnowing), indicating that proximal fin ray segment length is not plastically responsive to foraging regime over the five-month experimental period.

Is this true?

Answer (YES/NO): YES